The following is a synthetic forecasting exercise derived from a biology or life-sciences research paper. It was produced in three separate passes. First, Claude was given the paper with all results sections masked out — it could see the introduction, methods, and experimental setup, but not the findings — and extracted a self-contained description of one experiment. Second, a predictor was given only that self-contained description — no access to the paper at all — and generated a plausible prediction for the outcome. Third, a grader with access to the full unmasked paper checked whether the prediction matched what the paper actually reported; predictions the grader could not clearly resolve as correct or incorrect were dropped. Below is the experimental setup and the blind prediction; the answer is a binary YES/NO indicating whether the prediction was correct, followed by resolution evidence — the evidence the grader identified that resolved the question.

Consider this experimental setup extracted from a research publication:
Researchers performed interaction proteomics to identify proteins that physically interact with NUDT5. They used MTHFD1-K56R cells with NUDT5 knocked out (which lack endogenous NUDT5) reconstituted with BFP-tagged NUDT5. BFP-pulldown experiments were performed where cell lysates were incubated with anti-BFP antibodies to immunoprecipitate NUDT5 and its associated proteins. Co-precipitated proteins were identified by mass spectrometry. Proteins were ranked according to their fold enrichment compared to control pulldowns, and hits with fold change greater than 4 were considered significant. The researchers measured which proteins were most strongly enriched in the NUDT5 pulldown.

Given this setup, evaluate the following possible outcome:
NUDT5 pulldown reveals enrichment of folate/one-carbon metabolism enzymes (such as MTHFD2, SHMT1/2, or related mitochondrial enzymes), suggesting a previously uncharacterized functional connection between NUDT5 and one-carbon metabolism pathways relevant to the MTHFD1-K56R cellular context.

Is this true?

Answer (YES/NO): NO